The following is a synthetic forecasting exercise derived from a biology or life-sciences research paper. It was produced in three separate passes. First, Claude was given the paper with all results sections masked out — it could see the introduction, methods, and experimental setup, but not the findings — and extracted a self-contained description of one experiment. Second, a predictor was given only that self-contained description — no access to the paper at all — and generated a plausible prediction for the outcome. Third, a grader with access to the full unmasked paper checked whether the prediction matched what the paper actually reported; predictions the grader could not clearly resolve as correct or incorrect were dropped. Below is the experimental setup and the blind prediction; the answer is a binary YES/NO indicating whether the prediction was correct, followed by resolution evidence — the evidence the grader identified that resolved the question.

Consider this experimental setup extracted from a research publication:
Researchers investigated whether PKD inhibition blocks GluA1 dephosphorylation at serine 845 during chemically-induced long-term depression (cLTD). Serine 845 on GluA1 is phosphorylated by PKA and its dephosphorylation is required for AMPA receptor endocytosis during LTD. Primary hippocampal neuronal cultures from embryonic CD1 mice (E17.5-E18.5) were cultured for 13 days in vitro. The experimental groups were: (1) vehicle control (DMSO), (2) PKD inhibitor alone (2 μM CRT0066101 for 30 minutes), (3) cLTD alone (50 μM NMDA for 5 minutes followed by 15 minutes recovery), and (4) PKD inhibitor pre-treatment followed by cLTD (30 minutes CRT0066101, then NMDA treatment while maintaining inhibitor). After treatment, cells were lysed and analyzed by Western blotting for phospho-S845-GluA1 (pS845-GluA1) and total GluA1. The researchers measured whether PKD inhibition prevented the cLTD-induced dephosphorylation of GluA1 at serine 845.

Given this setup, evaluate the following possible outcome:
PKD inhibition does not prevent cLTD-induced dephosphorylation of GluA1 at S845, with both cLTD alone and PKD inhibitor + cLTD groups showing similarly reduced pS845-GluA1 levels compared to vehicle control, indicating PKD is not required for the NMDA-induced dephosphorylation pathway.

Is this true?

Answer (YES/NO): YES